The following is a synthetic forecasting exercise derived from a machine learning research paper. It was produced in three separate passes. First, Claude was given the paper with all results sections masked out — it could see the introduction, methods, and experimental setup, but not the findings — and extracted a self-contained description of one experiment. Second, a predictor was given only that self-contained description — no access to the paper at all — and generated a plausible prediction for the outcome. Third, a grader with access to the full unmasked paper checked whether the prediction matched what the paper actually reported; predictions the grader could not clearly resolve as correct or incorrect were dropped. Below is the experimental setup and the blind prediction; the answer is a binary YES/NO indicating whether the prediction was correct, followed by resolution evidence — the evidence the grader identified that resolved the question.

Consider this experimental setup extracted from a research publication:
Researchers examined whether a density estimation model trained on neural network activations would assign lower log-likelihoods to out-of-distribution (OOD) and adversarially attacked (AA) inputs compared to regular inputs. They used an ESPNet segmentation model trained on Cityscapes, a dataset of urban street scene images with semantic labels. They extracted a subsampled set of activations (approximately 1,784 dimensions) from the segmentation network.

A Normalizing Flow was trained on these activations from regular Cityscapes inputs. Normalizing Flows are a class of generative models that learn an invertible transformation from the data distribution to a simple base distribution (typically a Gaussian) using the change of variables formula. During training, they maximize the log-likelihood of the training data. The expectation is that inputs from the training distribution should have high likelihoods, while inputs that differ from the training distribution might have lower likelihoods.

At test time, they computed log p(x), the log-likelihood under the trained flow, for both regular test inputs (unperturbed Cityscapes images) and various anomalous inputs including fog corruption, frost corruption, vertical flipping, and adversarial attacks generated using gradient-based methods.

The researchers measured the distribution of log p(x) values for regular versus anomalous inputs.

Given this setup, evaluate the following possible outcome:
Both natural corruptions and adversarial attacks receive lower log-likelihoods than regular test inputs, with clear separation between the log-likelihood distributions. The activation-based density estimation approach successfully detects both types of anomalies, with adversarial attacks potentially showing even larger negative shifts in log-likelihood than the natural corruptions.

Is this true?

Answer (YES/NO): NO